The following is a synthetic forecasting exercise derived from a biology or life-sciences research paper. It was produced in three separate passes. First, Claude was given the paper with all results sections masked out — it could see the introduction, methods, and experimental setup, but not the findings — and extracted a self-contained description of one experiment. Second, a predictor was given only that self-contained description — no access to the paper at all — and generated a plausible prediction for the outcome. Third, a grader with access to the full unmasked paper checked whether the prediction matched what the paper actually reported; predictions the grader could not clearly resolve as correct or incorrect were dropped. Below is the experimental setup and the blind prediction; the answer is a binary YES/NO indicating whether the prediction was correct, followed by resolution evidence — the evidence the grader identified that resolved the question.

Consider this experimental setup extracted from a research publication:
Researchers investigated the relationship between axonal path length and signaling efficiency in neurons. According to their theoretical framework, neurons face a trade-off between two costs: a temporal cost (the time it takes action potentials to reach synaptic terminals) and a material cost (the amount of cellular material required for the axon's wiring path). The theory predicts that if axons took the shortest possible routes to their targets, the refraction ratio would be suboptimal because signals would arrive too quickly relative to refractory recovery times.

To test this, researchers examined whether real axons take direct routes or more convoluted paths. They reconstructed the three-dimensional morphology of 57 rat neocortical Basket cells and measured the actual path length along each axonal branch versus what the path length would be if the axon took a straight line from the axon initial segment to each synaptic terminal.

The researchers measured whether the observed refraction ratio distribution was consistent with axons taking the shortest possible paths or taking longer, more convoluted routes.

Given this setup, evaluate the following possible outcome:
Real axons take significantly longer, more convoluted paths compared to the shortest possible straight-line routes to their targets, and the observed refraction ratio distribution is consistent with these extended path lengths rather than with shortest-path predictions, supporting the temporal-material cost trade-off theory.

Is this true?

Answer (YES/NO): YES